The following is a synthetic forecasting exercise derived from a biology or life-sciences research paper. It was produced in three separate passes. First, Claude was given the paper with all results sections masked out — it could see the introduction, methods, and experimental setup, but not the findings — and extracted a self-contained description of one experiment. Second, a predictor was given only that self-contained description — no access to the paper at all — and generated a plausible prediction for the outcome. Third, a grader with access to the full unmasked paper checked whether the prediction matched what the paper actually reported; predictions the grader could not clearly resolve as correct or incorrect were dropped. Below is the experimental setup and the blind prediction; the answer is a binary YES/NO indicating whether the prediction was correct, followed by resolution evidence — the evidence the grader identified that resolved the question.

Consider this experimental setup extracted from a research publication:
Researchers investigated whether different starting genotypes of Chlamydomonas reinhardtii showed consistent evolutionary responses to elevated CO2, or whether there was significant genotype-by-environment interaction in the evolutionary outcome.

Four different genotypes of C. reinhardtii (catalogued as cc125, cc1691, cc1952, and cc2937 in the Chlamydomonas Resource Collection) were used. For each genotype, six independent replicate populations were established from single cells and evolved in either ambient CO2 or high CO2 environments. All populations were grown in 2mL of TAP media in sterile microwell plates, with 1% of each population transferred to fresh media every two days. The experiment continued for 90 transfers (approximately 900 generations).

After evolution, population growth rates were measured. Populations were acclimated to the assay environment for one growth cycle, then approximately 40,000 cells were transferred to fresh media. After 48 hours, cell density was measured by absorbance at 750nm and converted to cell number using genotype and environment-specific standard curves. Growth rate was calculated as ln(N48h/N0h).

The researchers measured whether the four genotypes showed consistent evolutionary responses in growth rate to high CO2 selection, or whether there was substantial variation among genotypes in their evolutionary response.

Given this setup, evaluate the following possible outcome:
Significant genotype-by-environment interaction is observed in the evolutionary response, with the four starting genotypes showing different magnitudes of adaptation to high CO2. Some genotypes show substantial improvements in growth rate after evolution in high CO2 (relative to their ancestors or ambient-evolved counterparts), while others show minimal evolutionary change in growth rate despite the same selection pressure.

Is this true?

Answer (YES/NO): NO